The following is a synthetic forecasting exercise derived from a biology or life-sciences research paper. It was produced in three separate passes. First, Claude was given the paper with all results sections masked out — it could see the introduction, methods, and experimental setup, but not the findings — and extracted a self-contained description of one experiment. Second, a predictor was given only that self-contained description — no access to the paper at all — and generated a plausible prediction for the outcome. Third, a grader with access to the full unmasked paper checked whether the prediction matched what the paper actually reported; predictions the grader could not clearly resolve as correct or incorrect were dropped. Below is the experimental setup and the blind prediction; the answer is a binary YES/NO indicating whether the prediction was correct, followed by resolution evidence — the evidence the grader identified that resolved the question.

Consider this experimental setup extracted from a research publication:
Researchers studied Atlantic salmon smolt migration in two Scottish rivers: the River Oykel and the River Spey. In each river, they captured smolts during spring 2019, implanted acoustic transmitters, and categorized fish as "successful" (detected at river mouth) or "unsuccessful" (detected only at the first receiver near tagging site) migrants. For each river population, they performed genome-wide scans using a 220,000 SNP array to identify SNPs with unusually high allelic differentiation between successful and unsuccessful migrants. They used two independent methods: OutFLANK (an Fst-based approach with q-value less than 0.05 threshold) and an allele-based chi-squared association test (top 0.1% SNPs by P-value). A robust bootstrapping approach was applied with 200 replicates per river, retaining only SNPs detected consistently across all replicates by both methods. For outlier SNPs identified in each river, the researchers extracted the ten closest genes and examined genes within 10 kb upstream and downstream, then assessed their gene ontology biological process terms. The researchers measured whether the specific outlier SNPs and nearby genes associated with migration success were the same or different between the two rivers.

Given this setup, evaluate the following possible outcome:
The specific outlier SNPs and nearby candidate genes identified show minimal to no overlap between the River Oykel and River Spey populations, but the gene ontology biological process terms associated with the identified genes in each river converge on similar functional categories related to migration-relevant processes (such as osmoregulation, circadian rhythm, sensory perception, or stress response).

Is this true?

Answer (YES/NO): YES